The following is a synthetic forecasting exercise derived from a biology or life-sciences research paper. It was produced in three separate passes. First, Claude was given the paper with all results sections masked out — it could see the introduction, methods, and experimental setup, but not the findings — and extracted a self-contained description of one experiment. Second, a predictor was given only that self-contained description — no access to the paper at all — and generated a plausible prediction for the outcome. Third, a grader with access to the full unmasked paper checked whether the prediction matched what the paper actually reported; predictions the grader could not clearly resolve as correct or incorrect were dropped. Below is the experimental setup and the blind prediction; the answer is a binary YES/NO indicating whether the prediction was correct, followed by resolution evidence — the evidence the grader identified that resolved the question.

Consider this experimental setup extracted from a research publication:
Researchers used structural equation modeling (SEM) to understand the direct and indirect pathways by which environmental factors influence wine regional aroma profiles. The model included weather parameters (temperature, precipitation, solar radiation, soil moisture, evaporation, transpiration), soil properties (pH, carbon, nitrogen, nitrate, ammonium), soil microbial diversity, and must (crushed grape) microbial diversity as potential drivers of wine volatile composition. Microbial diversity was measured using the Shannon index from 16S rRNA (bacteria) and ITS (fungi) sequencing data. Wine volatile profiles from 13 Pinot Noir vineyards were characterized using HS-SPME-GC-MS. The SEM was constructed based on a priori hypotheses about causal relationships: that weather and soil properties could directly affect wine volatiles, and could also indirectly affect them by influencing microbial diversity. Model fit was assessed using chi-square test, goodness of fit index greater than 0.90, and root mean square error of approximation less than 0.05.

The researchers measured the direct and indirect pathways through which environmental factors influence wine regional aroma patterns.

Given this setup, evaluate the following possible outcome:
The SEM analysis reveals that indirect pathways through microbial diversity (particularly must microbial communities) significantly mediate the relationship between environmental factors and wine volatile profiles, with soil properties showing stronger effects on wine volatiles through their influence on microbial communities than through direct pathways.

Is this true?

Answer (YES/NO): NO